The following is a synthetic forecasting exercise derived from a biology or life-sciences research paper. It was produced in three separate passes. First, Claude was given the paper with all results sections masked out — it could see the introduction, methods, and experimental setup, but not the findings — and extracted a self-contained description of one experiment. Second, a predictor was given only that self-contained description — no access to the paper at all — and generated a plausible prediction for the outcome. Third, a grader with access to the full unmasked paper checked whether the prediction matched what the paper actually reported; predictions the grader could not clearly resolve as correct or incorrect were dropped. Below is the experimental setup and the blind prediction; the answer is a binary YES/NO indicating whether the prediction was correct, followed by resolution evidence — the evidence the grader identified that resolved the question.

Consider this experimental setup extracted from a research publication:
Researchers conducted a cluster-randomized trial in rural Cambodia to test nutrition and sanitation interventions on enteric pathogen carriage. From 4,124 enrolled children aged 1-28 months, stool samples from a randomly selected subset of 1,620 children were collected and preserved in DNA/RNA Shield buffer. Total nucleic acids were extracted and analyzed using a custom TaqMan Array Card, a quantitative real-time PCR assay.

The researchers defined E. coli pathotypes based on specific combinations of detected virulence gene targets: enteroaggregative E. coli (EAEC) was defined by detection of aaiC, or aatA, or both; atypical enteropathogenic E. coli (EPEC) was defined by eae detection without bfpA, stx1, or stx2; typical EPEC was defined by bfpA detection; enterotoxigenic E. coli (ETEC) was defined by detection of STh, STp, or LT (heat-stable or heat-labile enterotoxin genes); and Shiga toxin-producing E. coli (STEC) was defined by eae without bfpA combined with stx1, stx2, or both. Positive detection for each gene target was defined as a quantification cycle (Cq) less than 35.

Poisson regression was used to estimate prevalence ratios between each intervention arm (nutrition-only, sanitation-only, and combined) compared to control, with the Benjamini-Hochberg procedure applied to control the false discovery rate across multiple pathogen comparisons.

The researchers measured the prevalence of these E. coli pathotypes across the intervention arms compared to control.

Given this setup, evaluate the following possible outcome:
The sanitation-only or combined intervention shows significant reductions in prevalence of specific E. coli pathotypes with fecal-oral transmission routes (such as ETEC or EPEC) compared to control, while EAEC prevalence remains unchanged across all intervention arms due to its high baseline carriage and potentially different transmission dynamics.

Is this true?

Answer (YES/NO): NO